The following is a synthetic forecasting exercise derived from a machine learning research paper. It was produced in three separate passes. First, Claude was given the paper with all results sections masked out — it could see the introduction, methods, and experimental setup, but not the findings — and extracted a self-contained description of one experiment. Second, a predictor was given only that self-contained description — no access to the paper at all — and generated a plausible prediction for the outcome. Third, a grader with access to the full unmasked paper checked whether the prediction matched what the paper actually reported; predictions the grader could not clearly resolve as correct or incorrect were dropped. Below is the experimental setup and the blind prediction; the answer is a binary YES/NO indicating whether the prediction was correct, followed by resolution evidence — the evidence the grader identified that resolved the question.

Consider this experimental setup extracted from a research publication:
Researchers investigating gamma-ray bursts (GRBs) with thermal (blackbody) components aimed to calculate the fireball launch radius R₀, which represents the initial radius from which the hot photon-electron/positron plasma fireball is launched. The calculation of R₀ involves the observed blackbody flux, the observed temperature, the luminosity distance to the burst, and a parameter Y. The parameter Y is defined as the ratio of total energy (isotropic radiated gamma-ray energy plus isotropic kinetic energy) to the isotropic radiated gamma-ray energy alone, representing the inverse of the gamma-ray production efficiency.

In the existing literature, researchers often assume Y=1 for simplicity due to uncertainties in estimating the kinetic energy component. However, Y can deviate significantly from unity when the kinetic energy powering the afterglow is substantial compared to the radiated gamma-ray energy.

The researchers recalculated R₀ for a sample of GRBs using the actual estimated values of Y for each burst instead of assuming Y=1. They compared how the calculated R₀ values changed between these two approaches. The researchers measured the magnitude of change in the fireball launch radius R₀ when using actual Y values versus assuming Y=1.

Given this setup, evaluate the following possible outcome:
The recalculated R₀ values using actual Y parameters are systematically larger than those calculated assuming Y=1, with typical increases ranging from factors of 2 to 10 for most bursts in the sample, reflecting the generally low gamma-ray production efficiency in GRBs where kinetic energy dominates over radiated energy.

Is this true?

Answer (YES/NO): NO